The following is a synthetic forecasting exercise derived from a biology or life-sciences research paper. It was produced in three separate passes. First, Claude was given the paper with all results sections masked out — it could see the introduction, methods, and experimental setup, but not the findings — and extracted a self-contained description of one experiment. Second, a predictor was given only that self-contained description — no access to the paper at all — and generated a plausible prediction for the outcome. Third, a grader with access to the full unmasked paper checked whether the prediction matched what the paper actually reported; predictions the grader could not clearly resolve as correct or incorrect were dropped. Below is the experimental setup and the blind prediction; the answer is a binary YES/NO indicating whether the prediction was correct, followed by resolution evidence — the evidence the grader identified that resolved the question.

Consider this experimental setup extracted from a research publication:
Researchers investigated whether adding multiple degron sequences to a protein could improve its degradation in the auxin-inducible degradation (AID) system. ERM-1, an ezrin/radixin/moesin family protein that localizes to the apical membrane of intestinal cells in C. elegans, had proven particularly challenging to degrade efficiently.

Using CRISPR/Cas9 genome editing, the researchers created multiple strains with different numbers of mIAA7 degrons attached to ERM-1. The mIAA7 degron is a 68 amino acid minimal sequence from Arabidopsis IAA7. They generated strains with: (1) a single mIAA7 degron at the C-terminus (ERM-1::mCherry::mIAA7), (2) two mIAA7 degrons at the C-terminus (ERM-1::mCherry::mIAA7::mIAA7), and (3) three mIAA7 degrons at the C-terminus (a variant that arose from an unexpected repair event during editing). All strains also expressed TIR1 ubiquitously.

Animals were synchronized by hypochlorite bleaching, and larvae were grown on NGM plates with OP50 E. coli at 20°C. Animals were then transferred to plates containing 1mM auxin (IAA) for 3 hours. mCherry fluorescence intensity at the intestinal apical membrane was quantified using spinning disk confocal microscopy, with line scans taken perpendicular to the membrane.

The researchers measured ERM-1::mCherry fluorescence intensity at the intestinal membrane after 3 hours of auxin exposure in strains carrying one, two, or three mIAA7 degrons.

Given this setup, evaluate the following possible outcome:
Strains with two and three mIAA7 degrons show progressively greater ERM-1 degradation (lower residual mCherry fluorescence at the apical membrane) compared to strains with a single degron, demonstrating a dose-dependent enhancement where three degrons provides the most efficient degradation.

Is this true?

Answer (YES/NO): NO